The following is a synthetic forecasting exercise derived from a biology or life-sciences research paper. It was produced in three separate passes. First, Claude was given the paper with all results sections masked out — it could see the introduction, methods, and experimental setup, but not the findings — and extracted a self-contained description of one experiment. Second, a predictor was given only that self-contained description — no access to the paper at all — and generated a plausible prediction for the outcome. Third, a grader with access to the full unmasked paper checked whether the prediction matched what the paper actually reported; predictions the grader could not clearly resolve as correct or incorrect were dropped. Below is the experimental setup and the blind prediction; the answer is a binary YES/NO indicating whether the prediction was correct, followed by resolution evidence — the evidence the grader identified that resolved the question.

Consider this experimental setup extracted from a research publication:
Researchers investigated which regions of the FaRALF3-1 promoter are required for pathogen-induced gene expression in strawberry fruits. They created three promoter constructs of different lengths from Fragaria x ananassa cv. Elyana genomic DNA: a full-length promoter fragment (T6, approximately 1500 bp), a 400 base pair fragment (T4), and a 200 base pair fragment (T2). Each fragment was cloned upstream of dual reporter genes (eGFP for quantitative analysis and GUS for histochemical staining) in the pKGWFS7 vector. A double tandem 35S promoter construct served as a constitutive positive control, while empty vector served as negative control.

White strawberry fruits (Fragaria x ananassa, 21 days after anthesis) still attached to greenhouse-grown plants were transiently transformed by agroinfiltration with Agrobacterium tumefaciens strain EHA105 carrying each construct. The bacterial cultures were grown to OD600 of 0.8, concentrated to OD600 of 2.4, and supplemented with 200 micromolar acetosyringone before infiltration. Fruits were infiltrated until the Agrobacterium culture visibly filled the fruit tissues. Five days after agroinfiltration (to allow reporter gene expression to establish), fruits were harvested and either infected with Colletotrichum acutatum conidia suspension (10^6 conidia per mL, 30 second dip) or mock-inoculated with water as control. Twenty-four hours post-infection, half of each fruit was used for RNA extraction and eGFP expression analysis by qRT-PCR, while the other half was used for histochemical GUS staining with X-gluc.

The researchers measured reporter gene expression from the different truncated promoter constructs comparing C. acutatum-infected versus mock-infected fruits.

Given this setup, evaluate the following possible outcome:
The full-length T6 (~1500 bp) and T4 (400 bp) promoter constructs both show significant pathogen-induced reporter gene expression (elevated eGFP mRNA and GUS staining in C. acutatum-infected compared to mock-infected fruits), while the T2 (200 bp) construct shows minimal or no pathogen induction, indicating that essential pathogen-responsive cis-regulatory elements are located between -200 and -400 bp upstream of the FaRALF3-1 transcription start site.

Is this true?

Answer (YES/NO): NO